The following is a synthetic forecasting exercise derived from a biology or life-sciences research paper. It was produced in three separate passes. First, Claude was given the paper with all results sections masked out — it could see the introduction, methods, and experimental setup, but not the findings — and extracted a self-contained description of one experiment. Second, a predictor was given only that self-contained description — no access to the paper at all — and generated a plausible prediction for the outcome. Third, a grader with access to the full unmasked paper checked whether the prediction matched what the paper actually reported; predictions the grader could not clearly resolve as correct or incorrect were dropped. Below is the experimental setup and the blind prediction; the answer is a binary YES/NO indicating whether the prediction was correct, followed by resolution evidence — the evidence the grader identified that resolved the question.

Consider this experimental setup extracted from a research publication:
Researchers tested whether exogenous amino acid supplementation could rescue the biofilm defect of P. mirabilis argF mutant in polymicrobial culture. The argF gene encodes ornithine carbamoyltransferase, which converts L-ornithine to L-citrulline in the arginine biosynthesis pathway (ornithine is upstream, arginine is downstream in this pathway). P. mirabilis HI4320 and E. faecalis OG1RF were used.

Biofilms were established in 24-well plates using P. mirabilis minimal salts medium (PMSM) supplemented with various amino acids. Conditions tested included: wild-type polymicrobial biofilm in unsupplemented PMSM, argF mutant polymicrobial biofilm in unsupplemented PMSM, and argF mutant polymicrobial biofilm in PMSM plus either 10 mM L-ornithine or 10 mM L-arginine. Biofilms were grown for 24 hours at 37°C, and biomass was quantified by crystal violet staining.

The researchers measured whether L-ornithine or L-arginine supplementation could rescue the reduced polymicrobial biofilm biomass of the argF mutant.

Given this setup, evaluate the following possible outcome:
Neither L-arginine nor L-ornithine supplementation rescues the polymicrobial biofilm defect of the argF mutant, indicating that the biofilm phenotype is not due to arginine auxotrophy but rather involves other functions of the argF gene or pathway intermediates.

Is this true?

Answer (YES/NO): NO